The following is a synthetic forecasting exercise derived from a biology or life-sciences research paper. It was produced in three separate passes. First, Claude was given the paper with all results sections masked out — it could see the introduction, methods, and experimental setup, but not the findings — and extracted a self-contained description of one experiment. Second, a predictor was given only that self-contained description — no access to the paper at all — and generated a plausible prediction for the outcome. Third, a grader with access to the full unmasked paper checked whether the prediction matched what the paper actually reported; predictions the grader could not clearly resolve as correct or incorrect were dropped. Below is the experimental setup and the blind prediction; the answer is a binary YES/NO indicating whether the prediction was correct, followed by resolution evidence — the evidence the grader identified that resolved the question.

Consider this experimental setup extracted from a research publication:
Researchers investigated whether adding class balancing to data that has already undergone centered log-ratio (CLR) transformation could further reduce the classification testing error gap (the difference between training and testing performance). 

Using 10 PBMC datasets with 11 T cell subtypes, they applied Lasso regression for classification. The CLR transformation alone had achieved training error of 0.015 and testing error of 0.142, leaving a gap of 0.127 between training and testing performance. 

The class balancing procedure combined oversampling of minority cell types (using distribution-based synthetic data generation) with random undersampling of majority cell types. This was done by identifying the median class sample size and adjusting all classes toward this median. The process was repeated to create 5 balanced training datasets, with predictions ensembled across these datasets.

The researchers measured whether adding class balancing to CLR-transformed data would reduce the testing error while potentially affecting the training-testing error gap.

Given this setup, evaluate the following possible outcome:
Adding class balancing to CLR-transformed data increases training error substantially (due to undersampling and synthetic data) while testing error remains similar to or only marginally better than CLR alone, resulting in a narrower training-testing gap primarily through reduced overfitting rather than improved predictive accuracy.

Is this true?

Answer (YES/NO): NO